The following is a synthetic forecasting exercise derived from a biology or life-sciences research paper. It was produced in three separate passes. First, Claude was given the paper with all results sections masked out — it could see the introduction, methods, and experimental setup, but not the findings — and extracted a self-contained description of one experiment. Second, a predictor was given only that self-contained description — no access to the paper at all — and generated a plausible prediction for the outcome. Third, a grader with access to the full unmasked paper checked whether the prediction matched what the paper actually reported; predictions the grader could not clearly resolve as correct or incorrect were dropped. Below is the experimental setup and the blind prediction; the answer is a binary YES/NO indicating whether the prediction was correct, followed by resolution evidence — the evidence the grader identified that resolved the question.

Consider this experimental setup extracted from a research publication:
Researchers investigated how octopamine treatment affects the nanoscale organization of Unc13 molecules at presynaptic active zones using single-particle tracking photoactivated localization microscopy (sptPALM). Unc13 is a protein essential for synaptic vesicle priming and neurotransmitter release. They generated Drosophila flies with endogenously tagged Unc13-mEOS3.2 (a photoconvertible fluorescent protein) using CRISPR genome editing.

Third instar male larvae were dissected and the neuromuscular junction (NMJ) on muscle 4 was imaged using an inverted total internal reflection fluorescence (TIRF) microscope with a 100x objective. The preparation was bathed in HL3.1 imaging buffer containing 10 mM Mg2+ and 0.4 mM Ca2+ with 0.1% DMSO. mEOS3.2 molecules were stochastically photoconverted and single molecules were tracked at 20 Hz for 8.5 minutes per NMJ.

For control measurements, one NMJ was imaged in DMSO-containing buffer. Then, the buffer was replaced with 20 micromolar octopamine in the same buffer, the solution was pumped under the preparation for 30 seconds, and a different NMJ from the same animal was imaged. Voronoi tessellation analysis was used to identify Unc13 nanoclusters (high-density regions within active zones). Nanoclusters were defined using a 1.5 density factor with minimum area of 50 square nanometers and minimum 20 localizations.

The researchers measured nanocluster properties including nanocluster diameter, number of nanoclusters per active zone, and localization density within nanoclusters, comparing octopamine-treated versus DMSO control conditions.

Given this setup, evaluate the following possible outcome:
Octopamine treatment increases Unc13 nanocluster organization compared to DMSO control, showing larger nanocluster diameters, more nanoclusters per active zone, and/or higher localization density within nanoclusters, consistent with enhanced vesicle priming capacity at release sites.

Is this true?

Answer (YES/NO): NO